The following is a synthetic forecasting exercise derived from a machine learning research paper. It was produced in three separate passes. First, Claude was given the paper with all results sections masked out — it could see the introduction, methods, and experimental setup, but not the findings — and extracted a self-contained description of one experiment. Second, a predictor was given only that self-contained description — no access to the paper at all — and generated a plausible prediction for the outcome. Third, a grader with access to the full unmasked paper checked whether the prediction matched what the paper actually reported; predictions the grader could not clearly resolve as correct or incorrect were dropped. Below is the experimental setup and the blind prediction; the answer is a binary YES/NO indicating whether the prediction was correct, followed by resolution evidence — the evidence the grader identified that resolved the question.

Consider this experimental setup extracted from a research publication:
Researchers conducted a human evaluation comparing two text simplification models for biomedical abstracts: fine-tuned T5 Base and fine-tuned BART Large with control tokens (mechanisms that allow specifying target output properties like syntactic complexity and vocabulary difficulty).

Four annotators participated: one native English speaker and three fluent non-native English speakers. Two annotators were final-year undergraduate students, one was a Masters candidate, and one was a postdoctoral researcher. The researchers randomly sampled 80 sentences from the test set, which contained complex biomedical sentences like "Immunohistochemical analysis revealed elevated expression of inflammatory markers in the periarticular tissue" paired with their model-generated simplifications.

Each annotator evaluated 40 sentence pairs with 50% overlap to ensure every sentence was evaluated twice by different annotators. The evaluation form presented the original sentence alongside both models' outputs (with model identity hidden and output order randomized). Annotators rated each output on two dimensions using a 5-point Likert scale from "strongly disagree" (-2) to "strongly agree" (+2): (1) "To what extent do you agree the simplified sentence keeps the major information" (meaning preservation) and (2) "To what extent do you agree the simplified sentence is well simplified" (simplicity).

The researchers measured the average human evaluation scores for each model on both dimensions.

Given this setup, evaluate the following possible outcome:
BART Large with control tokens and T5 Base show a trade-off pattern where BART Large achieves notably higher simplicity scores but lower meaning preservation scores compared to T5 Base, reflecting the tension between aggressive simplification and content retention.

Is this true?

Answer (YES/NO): YES